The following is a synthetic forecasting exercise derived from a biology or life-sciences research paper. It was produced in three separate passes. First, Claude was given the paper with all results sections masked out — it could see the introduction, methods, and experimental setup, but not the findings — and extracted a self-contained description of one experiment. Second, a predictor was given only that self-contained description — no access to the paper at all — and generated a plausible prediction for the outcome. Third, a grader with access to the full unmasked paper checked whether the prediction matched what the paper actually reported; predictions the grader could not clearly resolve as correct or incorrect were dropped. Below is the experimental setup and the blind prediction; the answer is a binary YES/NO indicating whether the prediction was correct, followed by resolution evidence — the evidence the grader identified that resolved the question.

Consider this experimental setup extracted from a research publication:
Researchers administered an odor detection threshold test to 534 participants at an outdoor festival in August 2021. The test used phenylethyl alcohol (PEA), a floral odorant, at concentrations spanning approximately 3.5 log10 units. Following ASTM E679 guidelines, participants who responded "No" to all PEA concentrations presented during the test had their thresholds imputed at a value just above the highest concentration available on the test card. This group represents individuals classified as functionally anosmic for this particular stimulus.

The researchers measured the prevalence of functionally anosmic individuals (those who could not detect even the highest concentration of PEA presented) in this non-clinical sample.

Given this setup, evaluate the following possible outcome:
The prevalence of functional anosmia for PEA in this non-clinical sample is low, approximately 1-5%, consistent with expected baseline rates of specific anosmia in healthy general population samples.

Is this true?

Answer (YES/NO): YES